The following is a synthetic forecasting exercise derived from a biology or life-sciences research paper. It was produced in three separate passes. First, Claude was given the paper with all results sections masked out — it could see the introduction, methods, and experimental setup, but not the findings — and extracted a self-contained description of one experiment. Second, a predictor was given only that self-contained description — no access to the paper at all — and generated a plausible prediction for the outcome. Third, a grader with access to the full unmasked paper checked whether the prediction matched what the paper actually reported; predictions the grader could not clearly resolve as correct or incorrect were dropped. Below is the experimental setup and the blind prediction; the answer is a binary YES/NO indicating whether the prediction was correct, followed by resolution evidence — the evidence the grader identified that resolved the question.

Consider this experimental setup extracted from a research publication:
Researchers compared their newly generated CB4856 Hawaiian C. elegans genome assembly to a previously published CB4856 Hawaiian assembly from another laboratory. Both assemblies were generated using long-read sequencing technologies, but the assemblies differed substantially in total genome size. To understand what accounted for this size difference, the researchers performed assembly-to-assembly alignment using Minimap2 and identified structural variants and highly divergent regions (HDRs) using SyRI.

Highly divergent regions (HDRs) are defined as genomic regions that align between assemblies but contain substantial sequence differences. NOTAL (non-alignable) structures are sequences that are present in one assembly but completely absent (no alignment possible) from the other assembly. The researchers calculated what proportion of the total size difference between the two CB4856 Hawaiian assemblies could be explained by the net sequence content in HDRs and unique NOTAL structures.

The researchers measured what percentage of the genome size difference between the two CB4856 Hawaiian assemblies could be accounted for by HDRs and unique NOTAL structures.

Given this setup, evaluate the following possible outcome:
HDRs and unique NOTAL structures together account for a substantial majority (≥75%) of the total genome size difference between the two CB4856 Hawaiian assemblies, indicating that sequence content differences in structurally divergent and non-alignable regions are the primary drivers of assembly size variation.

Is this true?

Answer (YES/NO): YES